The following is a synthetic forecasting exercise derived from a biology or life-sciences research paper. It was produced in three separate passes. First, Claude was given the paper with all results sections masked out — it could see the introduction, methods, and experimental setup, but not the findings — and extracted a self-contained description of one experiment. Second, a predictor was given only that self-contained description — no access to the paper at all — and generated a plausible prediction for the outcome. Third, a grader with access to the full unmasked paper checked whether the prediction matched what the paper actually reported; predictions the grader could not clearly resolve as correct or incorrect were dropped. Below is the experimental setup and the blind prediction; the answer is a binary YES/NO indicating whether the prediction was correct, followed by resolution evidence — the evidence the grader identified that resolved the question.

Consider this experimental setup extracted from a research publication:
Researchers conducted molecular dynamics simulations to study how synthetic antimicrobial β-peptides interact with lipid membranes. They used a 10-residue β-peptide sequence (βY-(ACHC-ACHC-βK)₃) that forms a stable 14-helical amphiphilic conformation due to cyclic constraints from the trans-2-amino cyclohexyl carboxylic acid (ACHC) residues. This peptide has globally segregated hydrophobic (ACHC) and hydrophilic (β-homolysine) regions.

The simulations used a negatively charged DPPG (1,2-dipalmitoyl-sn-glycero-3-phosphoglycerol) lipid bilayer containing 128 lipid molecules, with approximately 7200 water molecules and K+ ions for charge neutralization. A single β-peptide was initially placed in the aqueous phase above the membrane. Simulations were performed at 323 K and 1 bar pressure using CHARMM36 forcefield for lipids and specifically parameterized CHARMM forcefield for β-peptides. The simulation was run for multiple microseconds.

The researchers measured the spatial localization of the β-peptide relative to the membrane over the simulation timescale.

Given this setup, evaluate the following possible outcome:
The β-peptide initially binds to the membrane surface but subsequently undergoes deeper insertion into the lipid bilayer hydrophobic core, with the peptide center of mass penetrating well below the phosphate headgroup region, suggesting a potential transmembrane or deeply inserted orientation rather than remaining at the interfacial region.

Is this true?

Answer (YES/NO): NO